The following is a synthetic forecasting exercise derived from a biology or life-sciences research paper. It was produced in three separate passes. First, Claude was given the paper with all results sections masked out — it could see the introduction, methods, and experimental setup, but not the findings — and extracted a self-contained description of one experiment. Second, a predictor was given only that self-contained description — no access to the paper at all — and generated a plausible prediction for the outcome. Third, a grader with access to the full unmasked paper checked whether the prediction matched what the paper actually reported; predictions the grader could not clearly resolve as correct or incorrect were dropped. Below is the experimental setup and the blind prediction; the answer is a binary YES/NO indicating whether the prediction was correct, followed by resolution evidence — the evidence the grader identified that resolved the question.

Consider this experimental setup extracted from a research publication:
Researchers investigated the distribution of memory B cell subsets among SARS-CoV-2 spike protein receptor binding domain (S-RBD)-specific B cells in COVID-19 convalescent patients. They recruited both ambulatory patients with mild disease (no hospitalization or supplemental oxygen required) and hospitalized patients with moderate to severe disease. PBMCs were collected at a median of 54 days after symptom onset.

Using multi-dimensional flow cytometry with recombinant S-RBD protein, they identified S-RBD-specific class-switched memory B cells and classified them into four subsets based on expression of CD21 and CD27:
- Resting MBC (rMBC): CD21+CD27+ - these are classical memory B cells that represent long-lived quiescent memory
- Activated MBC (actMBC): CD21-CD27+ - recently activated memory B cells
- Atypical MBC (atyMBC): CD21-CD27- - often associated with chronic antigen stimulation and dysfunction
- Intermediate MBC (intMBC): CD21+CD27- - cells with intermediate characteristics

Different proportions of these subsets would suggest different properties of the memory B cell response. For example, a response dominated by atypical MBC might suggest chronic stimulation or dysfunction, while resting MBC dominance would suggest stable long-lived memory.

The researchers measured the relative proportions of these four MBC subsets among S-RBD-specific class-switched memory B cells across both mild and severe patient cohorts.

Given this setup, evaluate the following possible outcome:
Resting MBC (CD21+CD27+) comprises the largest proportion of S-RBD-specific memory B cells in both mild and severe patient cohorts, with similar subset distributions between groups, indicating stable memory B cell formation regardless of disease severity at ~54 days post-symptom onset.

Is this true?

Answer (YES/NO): NO